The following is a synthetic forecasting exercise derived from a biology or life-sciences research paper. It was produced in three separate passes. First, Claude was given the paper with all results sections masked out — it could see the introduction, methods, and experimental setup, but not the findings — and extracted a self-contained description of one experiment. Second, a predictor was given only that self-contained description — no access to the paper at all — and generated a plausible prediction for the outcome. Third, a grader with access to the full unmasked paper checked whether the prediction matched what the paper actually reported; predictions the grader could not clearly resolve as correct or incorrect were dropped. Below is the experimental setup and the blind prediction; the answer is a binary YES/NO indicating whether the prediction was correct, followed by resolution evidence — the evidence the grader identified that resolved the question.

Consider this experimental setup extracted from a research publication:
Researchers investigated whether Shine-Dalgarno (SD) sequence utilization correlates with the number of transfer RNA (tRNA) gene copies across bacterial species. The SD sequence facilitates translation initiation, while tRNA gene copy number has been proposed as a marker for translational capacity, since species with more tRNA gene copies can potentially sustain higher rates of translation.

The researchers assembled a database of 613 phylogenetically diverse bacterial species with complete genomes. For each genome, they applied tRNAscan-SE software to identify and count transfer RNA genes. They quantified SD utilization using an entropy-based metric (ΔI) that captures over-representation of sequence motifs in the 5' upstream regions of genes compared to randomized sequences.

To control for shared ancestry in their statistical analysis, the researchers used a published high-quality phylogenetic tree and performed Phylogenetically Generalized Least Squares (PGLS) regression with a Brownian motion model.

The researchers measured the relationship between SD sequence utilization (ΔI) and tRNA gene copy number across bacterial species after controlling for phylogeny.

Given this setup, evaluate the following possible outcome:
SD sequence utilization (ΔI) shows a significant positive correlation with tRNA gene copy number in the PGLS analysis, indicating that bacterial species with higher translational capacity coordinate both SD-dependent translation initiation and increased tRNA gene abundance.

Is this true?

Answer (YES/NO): YES